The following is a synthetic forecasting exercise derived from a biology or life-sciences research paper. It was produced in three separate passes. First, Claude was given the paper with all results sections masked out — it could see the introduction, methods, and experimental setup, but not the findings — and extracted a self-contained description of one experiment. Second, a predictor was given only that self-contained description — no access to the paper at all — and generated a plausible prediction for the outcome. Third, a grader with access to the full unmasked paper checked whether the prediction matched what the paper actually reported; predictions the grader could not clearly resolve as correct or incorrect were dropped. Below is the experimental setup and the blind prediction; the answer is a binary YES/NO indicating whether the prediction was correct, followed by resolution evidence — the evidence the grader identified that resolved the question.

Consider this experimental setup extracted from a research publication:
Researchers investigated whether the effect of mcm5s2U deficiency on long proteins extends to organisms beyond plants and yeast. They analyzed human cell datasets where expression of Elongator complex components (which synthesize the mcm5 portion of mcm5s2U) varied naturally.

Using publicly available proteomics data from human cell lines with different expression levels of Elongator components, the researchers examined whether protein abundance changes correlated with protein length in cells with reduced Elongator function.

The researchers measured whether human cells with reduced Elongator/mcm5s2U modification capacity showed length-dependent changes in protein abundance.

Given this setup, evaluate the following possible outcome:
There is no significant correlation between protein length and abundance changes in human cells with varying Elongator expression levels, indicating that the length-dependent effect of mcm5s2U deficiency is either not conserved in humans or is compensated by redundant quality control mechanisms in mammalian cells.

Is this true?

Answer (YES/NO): NO